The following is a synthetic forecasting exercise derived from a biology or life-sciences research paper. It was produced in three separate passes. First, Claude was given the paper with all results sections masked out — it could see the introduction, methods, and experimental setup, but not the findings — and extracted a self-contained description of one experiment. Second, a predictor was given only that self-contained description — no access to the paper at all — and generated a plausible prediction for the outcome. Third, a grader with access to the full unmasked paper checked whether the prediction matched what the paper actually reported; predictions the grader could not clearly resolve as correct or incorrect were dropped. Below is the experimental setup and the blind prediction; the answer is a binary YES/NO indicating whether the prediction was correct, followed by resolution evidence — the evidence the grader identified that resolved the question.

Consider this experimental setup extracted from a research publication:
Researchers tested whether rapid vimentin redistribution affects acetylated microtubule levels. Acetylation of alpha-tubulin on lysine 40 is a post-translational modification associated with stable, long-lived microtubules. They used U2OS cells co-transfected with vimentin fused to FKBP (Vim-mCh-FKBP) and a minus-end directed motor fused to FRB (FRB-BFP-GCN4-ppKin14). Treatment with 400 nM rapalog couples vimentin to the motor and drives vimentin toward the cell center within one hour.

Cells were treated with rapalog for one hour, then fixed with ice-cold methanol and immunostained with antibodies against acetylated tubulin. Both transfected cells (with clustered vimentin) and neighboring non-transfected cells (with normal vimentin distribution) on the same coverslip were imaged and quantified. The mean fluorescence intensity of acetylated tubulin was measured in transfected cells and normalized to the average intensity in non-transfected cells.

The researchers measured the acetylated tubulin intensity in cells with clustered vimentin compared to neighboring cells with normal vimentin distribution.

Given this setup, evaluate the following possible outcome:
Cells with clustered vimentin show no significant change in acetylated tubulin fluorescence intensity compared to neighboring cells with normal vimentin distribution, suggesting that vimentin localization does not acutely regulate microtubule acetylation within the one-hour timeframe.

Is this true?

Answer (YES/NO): YES